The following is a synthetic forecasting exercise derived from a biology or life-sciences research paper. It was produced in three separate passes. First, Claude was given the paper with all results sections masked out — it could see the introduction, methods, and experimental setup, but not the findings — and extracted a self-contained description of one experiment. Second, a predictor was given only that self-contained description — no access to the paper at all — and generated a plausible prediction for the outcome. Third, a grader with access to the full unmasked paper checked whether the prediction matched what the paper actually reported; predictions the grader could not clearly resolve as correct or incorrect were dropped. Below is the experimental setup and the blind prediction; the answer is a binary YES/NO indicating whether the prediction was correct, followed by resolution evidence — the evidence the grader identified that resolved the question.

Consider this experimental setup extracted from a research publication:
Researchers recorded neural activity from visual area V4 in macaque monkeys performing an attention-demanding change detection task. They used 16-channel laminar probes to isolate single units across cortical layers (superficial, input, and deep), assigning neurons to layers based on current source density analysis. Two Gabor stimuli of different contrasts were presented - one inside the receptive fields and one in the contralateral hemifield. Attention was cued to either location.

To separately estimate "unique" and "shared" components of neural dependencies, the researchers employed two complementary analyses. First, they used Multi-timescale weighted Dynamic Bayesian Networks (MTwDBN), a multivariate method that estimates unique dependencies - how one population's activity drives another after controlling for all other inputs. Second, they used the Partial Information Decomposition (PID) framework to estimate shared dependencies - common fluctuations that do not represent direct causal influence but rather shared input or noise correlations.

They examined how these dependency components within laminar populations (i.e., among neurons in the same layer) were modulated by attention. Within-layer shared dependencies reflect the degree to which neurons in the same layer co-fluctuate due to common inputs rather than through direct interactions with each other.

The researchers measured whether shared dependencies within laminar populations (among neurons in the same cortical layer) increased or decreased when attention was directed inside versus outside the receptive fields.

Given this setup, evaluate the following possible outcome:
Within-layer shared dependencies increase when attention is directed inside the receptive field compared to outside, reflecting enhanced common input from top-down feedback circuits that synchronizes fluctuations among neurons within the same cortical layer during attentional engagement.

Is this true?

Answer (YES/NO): NO